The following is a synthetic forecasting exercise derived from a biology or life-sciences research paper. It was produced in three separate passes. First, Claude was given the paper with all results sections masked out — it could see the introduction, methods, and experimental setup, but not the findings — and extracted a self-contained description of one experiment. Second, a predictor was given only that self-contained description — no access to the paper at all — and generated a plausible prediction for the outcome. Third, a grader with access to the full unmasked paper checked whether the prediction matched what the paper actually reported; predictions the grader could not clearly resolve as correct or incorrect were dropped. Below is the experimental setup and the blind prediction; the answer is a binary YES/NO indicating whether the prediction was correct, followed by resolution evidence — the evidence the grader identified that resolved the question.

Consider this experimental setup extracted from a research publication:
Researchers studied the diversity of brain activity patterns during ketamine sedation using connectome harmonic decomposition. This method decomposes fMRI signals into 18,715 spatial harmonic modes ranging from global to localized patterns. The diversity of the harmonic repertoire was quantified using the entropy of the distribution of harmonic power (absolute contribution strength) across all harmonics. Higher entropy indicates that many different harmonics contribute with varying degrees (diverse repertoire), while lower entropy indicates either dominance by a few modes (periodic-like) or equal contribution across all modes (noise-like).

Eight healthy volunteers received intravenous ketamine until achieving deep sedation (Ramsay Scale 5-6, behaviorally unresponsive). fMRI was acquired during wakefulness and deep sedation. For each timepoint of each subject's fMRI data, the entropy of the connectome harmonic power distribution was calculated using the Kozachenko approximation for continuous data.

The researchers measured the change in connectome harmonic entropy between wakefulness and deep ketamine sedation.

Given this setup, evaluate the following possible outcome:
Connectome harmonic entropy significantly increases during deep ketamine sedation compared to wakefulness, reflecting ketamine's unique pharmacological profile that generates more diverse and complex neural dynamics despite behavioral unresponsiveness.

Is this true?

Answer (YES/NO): YES